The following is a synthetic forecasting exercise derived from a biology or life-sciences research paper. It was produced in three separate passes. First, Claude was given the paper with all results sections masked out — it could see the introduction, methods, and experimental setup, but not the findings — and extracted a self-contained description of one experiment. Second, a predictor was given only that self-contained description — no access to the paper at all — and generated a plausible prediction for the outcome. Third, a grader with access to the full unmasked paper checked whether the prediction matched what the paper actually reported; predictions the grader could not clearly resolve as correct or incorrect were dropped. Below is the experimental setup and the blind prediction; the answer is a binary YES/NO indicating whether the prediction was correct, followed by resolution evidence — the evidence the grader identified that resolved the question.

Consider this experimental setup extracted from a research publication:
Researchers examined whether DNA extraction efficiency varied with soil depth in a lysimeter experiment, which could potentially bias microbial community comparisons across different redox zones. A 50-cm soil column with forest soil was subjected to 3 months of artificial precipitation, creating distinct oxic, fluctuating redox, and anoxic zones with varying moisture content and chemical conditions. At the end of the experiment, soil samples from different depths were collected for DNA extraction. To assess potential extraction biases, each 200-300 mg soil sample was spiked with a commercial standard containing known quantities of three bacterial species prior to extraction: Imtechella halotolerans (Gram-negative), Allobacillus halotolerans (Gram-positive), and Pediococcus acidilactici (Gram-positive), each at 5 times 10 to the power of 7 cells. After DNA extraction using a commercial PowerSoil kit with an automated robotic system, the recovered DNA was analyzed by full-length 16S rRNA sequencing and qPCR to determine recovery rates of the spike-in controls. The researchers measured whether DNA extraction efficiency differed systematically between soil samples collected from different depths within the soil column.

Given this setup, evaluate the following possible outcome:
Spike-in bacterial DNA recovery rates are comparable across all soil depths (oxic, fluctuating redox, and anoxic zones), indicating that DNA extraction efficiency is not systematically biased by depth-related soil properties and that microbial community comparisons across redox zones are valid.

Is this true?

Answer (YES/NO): YES